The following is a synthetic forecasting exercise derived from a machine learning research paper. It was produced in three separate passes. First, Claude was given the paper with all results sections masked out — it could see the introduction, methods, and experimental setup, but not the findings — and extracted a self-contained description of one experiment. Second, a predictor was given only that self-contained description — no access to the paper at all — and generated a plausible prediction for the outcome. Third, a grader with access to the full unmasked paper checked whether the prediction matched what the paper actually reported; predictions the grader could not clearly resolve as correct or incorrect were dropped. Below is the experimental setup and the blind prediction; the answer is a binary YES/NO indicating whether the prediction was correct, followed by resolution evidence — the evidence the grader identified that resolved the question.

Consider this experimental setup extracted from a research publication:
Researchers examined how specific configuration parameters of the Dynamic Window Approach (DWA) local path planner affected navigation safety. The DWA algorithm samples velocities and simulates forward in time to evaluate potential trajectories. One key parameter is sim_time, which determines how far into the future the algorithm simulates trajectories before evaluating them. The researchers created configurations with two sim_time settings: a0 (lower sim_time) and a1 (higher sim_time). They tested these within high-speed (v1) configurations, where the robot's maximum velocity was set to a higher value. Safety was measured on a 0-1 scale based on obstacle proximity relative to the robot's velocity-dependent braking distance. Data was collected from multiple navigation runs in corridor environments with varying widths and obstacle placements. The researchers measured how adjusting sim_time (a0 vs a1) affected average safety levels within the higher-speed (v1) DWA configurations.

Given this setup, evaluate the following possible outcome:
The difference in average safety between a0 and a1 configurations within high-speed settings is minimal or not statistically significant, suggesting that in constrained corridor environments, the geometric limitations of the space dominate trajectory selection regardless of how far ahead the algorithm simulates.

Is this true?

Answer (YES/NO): NO